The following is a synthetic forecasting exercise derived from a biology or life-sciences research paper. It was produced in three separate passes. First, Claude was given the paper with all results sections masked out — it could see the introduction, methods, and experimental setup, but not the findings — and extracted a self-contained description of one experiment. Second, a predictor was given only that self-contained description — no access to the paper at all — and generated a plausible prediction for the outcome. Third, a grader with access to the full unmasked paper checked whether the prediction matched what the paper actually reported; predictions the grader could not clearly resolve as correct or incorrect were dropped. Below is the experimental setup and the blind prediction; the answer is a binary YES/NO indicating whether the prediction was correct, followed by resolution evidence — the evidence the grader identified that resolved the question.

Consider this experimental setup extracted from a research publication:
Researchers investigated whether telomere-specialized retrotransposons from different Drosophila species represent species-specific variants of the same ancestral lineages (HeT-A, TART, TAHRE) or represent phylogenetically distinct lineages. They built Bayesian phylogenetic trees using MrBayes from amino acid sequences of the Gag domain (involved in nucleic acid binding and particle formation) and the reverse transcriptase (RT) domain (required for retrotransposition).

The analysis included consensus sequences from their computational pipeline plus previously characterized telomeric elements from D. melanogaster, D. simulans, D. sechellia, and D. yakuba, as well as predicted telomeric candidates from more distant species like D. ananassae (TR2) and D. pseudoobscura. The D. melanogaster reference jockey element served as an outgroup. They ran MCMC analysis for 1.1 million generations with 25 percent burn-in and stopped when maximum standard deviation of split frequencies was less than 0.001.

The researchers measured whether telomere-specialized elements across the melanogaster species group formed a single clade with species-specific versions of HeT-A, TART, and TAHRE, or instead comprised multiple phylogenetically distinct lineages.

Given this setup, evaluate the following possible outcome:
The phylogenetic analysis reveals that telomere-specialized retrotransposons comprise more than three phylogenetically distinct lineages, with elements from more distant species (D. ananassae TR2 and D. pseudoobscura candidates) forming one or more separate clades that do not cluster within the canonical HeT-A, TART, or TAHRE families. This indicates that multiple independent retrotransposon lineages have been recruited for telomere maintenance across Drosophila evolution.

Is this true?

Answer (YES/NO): YES